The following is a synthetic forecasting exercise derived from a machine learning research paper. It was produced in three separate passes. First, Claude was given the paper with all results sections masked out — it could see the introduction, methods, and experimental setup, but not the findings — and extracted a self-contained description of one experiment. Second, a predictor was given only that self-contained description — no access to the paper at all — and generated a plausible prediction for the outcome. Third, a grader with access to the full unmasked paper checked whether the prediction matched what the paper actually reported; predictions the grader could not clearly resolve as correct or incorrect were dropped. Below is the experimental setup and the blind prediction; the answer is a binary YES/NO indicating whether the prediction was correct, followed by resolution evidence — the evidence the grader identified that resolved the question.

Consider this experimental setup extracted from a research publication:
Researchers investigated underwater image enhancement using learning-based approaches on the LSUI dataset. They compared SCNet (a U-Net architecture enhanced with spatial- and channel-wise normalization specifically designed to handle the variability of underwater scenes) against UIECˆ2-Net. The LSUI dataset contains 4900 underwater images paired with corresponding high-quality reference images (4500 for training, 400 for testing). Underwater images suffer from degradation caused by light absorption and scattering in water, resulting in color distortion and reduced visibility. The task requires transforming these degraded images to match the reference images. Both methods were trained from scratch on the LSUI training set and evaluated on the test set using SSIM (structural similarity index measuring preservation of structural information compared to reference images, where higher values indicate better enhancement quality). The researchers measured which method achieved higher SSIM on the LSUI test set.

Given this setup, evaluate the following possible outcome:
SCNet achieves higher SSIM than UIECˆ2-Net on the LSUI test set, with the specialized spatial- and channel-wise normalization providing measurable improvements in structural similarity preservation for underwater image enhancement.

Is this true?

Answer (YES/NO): YES